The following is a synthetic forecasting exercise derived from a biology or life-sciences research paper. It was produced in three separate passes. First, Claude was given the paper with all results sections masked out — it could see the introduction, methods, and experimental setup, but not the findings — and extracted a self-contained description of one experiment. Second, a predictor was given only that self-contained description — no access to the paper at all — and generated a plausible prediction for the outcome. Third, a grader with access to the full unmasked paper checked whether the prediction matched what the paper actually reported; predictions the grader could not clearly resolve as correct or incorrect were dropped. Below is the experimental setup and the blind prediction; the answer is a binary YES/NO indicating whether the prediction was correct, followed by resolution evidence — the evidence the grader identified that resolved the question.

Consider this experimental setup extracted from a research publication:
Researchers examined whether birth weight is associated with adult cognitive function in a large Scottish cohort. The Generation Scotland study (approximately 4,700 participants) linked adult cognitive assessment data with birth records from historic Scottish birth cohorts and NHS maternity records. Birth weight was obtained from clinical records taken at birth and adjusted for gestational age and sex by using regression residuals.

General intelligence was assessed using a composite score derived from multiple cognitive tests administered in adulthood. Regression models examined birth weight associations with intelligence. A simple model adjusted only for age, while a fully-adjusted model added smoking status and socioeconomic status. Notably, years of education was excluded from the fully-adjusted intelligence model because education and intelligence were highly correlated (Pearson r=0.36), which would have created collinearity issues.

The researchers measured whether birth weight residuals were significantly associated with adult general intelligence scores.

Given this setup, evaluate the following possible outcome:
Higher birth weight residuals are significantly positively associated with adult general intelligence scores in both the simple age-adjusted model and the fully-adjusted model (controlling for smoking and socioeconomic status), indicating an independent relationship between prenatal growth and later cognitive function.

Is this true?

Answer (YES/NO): YES